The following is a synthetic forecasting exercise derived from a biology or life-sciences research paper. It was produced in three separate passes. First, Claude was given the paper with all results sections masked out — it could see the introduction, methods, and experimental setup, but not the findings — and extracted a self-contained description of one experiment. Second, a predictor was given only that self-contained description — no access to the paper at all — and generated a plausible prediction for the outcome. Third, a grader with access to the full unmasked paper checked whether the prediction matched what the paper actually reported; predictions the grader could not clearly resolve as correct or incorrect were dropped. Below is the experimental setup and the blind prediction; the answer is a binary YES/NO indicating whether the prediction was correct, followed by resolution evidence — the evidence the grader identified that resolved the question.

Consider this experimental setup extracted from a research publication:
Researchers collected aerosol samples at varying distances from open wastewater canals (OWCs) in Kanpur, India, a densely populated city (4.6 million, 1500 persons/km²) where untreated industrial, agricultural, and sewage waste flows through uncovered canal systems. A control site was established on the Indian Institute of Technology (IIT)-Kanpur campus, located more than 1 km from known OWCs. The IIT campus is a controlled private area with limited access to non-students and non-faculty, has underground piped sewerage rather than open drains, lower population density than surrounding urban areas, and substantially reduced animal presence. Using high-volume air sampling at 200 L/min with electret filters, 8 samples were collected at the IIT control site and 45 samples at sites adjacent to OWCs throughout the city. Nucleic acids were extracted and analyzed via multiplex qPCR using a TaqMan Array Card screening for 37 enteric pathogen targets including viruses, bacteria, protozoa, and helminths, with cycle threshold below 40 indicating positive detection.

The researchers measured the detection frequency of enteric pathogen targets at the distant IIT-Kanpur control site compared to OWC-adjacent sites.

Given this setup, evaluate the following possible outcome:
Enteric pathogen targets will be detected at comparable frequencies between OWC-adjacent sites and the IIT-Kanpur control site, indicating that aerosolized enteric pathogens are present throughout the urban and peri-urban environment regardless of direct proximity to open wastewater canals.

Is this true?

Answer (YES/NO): NO